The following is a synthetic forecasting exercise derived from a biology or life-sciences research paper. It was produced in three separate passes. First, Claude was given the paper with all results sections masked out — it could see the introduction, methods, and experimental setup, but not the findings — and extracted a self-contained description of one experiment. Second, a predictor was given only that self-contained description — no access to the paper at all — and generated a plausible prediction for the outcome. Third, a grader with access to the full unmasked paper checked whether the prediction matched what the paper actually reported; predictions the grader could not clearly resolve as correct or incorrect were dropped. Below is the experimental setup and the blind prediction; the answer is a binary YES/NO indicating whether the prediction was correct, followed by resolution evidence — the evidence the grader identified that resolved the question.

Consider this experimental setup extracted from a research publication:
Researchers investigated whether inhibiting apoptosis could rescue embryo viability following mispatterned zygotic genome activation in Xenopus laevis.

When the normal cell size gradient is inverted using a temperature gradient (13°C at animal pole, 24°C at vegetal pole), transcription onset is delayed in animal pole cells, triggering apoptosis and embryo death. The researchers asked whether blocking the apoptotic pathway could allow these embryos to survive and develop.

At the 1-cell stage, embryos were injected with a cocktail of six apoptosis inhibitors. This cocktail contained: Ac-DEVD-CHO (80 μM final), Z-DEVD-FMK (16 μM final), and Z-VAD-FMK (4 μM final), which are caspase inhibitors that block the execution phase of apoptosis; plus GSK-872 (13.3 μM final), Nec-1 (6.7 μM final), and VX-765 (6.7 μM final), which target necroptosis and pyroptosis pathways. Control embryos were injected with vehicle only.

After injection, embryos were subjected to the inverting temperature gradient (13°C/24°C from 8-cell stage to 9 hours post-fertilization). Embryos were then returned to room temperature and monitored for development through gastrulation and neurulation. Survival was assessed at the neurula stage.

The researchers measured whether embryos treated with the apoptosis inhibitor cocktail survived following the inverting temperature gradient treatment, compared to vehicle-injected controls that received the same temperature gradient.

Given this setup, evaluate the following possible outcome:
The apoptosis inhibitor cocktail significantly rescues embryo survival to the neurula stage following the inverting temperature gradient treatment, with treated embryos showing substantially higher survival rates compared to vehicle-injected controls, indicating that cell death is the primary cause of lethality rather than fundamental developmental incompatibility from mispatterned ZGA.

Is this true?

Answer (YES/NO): YES